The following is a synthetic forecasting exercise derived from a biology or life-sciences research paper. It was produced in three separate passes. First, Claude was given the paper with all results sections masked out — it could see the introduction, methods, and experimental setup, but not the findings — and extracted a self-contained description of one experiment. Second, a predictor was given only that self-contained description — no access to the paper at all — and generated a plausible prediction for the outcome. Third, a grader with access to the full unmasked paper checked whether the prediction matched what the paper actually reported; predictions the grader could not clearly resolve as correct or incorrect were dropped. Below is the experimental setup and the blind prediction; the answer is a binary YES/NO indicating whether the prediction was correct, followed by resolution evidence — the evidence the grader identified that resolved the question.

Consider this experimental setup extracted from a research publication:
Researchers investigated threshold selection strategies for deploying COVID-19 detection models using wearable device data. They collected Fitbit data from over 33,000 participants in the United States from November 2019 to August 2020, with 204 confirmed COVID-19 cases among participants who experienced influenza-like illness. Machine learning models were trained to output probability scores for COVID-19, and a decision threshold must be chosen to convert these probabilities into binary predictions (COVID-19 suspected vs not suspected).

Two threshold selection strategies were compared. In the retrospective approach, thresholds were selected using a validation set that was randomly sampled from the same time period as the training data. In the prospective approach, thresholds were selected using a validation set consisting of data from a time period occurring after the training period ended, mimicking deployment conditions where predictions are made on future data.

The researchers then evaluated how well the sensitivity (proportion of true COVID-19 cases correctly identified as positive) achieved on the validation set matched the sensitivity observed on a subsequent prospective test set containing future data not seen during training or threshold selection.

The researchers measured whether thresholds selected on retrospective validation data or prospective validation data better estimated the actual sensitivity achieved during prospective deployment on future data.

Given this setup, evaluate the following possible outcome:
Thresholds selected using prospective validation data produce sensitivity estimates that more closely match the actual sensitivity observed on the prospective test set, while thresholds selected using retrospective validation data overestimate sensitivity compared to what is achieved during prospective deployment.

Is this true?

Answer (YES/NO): YES